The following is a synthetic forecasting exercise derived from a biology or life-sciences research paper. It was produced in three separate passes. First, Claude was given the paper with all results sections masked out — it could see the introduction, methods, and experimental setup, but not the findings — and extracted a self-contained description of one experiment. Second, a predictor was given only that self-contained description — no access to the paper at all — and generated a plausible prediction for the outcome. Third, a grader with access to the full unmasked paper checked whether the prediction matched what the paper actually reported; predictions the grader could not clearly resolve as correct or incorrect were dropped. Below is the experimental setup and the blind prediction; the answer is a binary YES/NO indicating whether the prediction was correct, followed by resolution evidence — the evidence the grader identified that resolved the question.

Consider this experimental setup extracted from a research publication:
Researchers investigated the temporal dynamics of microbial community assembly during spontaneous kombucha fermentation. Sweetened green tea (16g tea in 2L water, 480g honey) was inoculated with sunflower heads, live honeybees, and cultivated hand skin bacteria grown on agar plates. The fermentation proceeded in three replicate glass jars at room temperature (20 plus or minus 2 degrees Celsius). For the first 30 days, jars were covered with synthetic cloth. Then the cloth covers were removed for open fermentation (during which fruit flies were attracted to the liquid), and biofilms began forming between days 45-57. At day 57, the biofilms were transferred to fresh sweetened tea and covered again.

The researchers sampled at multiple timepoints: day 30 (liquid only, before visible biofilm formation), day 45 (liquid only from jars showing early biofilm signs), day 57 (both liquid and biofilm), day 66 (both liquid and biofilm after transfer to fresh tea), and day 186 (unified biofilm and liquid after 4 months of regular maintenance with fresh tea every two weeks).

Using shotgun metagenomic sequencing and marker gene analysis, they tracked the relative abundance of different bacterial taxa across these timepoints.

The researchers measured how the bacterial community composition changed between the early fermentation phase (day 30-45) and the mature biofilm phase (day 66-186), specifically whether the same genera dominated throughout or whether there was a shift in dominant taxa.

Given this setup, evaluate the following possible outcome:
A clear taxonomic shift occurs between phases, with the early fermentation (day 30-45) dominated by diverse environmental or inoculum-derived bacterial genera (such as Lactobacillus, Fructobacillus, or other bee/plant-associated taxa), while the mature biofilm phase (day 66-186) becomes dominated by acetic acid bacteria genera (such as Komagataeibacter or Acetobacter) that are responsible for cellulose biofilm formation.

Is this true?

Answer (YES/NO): YES